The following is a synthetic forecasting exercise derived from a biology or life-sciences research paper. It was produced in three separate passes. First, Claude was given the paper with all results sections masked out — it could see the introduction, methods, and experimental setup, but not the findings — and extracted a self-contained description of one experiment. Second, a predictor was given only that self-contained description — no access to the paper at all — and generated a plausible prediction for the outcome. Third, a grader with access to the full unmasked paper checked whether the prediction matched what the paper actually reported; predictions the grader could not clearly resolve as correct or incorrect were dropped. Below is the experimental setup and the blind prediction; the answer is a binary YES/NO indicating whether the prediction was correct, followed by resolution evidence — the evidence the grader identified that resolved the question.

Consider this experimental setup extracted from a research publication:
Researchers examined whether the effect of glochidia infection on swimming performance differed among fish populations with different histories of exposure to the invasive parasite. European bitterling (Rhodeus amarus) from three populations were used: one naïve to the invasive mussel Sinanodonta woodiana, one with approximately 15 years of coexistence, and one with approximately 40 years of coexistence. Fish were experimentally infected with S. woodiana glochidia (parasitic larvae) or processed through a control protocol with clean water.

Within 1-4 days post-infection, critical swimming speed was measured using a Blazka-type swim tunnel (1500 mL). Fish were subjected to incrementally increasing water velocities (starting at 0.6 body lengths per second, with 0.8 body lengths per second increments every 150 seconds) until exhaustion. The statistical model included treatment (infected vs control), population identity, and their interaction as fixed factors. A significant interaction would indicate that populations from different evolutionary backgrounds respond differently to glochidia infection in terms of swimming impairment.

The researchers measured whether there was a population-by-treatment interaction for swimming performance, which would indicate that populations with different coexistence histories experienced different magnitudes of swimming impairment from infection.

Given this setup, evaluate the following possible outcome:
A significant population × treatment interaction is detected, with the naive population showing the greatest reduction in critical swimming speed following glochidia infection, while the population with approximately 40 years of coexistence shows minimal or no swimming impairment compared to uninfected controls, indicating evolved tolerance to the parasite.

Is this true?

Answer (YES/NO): NO